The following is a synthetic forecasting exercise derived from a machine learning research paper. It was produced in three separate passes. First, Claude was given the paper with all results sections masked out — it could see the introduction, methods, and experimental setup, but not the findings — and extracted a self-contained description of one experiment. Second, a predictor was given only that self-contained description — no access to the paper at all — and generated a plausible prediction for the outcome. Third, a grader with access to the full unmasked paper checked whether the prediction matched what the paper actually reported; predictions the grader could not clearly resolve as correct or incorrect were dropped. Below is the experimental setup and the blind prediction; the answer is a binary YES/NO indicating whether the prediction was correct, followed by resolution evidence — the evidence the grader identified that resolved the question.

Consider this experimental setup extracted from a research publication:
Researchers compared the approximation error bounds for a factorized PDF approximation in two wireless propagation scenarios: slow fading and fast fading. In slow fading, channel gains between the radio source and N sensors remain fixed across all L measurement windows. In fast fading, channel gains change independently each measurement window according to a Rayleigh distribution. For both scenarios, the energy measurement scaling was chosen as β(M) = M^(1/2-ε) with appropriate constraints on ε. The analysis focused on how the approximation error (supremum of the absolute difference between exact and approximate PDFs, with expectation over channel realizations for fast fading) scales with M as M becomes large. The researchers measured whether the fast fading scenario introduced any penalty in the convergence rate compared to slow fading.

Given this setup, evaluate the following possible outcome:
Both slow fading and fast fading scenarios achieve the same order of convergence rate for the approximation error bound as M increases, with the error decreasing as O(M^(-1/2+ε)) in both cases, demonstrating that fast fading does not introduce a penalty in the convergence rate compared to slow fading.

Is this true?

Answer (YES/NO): NO